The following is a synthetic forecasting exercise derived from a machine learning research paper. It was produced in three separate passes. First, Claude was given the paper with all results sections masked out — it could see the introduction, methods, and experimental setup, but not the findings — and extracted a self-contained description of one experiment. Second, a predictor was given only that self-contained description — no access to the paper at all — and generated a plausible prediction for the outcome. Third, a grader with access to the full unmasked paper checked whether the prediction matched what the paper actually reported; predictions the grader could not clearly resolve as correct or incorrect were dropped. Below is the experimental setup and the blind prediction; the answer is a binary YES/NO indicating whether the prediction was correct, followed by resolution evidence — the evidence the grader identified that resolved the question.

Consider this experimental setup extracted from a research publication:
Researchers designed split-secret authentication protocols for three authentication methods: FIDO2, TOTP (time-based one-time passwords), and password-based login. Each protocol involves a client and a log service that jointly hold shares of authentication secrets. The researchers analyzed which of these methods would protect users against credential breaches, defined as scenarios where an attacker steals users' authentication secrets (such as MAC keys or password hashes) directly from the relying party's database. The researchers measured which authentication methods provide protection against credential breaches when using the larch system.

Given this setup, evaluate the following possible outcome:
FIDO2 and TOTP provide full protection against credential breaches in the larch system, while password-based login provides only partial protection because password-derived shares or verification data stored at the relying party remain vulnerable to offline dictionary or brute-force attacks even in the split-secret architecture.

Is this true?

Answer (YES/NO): NO